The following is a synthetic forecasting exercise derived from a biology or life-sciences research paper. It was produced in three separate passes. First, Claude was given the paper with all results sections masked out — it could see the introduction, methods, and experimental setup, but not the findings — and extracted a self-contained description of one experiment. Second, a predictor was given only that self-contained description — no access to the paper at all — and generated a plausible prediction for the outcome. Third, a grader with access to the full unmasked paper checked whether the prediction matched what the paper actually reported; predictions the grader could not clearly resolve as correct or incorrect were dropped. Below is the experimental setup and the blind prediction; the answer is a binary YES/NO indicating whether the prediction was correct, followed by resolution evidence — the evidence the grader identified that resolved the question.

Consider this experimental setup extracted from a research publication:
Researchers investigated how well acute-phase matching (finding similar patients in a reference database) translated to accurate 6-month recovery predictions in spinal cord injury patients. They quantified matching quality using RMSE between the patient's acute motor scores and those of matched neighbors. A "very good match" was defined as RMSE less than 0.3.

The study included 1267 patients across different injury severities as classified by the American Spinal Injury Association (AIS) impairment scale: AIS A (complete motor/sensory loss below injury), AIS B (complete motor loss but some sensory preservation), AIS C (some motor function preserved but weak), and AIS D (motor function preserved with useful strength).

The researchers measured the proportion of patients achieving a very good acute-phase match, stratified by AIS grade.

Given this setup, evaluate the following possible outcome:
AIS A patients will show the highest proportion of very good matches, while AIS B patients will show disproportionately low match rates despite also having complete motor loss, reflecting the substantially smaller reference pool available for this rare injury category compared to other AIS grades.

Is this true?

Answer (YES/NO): NO